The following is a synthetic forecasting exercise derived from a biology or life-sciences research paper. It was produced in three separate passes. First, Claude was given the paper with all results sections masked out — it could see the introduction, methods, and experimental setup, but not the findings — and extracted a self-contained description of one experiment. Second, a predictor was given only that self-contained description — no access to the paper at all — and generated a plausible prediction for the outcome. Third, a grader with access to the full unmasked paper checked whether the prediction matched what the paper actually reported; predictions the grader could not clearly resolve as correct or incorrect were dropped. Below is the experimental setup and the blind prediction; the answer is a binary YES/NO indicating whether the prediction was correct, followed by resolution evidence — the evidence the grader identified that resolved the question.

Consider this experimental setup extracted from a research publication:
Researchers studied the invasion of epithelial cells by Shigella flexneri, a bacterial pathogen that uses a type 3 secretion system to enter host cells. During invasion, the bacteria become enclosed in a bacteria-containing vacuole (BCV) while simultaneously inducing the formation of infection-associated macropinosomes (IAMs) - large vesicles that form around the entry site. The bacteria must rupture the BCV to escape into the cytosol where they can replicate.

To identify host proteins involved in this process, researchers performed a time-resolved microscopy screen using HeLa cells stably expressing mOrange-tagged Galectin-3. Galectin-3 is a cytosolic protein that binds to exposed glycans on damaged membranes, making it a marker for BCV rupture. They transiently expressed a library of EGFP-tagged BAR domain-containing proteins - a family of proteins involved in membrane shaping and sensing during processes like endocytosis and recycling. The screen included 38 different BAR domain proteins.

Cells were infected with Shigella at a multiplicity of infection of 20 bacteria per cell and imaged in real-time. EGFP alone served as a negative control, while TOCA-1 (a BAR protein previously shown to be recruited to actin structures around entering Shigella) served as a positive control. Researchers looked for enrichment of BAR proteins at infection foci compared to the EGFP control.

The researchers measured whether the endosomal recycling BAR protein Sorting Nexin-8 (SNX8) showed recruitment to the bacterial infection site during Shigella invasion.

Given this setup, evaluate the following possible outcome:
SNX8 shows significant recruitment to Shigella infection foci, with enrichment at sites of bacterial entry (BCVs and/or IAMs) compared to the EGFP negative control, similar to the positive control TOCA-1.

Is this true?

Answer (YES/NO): YES